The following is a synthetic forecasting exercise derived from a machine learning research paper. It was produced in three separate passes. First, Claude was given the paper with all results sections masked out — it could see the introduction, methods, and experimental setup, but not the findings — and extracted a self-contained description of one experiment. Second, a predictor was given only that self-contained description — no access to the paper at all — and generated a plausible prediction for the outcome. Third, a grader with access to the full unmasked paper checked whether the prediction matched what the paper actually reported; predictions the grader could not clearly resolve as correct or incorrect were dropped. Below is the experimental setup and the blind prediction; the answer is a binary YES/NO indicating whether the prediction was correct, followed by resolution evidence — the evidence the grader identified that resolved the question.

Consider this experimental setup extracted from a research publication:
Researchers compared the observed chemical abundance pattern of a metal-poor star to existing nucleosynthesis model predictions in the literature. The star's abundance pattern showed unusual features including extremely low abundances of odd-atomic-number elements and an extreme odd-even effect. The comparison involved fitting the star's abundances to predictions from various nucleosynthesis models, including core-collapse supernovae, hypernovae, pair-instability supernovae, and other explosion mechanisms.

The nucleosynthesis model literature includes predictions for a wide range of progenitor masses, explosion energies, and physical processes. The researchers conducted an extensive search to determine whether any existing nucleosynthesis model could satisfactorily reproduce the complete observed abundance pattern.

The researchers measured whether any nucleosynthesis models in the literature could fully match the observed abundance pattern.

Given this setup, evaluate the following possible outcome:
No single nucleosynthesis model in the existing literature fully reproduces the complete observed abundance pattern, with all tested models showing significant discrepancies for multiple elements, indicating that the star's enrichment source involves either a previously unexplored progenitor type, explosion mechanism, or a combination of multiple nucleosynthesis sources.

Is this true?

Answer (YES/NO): YES